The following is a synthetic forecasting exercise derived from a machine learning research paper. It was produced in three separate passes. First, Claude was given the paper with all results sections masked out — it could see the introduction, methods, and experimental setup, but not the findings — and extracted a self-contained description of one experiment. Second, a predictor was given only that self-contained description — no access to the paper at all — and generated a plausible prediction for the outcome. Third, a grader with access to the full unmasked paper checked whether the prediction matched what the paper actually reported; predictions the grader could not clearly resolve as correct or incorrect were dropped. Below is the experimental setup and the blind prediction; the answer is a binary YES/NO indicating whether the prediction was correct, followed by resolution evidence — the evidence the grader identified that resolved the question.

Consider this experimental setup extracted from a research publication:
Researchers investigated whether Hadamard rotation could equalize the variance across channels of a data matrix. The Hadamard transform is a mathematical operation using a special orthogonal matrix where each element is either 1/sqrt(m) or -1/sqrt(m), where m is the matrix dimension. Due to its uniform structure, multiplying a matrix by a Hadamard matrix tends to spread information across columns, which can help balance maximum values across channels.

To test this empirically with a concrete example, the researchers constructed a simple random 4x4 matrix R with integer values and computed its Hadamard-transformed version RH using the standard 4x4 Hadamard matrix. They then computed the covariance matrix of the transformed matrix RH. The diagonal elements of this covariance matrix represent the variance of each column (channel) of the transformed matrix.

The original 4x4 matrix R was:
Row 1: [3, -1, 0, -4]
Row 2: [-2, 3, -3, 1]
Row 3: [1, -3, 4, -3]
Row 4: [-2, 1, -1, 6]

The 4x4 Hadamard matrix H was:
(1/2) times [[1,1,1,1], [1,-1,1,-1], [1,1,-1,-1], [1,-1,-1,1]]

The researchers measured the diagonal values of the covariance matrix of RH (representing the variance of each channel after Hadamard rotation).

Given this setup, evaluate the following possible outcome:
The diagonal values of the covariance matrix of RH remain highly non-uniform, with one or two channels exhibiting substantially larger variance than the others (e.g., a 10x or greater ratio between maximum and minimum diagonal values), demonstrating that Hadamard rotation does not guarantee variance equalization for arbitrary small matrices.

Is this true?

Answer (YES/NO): YES